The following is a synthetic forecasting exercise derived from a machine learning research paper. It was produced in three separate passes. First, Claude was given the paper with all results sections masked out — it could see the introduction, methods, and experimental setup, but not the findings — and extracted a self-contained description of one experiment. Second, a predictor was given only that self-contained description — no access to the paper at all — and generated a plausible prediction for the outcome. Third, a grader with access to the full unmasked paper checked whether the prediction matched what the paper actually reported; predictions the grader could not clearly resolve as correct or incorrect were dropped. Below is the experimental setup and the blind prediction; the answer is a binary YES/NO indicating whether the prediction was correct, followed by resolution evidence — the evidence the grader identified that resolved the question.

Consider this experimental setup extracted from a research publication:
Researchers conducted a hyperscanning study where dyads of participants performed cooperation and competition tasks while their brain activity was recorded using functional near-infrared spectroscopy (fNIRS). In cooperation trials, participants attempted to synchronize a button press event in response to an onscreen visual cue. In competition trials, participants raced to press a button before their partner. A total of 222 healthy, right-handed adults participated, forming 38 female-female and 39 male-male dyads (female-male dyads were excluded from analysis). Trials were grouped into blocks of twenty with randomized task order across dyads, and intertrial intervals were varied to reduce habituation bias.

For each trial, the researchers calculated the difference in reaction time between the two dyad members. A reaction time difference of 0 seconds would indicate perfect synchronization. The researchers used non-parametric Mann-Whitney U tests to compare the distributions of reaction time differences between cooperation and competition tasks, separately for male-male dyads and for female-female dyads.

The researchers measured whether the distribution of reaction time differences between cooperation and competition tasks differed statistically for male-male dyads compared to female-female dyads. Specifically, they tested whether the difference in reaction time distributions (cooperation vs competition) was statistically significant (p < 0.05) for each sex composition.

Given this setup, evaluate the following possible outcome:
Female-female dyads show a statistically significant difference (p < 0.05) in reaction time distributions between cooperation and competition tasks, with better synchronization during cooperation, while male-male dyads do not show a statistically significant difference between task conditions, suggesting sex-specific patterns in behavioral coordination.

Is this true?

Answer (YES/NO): NO